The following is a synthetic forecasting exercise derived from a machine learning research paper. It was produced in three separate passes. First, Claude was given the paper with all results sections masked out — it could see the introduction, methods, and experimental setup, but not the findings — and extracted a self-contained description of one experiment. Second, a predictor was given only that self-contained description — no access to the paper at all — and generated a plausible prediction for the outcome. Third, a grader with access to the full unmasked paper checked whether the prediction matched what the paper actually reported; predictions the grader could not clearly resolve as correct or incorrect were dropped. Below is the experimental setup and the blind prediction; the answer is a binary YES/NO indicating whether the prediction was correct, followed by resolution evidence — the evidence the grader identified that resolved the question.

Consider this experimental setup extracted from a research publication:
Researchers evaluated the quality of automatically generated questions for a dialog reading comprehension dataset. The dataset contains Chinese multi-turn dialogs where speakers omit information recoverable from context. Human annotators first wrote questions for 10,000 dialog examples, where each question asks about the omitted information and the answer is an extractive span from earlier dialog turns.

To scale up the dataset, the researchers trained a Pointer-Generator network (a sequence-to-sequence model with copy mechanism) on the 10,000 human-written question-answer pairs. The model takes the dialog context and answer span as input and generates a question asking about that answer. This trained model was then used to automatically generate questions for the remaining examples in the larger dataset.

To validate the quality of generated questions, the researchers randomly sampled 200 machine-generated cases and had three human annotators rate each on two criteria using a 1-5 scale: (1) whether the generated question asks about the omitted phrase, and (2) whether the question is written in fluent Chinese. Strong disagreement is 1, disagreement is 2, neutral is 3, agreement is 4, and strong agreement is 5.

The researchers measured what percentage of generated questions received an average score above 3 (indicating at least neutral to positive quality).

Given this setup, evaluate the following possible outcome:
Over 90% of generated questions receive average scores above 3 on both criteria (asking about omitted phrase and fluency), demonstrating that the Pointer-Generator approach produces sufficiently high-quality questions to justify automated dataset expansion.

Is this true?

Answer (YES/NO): NO